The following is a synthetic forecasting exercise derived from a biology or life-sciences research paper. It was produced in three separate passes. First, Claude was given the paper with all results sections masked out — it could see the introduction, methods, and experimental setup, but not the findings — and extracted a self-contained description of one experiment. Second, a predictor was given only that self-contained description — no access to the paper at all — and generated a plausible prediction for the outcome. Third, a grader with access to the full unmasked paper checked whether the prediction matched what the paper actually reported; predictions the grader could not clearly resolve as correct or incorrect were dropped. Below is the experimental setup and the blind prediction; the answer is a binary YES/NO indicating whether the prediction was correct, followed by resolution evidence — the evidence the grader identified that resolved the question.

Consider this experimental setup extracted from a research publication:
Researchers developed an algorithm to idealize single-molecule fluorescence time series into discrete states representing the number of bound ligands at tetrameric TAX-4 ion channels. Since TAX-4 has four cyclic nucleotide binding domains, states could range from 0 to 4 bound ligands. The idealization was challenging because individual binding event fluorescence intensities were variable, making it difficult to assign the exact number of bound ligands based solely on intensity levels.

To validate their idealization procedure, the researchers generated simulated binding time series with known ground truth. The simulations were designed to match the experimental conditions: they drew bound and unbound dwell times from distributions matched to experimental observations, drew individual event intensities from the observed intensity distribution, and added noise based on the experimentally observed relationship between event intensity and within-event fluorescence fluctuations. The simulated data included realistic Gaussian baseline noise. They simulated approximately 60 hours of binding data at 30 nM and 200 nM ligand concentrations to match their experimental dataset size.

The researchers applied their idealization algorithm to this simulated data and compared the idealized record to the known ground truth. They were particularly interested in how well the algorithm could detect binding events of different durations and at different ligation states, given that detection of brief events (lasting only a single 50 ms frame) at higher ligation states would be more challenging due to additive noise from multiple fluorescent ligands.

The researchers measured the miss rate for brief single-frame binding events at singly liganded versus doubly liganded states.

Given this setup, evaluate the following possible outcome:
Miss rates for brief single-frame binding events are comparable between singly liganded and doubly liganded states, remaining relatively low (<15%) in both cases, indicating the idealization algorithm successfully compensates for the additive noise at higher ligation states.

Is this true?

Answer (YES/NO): NO